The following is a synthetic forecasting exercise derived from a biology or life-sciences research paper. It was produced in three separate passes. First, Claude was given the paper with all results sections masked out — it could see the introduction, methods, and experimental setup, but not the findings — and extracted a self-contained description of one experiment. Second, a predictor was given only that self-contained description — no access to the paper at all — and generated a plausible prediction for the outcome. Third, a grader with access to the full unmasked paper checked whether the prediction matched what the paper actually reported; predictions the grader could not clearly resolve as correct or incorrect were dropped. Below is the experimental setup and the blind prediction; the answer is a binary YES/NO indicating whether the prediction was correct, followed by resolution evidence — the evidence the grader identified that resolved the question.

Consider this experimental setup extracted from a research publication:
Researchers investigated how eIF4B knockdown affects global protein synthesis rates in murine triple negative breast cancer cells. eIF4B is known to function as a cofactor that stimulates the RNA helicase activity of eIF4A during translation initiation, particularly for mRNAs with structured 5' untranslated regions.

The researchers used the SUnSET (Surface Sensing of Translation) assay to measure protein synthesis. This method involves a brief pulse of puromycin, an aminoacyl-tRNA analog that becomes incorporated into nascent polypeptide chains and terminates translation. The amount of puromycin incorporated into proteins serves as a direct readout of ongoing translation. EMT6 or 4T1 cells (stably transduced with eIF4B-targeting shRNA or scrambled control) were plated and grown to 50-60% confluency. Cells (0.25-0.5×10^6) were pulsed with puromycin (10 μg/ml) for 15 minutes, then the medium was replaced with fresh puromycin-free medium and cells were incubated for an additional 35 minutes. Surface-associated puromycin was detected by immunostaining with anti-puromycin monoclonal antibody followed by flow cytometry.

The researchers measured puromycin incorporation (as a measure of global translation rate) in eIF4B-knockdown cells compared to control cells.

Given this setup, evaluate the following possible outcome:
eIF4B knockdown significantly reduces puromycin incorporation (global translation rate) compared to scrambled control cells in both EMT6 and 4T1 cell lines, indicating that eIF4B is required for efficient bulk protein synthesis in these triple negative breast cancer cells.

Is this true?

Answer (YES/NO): NO